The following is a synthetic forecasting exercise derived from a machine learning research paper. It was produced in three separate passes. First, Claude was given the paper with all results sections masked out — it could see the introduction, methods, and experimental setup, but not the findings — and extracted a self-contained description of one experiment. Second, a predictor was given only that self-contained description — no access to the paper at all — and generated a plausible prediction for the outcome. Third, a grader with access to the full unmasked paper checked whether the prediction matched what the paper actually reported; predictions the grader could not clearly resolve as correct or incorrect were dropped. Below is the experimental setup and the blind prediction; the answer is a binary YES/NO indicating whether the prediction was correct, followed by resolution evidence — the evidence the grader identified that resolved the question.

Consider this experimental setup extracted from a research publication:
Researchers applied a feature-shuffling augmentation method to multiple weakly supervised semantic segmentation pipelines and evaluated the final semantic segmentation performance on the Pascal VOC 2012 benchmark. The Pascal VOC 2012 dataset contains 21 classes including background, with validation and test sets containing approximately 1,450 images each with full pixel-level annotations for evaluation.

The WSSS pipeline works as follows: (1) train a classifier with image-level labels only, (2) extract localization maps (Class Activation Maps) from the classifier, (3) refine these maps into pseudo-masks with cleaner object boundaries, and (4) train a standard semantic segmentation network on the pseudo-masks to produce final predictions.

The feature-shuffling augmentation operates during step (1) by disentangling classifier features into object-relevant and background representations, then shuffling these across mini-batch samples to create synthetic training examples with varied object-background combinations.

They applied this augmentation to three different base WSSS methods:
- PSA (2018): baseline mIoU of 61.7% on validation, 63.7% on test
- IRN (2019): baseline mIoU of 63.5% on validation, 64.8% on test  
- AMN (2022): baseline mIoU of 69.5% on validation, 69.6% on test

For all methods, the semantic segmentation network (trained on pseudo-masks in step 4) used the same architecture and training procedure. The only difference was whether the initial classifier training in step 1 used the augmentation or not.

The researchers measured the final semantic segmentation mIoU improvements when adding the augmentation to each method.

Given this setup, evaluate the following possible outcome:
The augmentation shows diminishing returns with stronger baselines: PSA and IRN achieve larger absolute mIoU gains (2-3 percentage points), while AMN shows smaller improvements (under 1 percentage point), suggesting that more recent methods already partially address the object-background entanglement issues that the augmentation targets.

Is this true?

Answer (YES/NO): NO